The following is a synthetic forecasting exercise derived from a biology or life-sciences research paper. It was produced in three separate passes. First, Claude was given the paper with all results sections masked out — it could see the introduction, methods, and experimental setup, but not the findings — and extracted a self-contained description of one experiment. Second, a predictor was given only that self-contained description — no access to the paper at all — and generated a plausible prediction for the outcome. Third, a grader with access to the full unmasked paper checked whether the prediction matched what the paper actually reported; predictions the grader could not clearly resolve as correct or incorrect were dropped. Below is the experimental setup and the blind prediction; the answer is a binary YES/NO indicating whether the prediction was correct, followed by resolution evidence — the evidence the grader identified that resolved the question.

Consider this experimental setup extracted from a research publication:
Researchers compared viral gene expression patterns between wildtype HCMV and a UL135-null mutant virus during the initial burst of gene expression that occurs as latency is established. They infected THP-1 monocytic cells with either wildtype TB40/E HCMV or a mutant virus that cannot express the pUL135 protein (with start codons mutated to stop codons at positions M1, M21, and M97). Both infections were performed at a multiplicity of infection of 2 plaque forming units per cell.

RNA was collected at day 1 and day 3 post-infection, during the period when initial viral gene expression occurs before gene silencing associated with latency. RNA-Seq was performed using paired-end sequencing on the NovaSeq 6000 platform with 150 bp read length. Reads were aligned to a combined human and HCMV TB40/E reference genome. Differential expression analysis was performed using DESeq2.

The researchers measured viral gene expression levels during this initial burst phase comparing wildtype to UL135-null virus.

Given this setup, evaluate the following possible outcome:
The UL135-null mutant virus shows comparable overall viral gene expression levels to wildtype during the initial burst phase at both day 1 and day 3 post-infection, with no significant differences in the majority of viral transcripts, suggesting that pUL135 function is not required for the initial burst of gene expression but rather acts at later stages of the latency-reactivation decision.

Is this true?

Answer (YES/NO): NO